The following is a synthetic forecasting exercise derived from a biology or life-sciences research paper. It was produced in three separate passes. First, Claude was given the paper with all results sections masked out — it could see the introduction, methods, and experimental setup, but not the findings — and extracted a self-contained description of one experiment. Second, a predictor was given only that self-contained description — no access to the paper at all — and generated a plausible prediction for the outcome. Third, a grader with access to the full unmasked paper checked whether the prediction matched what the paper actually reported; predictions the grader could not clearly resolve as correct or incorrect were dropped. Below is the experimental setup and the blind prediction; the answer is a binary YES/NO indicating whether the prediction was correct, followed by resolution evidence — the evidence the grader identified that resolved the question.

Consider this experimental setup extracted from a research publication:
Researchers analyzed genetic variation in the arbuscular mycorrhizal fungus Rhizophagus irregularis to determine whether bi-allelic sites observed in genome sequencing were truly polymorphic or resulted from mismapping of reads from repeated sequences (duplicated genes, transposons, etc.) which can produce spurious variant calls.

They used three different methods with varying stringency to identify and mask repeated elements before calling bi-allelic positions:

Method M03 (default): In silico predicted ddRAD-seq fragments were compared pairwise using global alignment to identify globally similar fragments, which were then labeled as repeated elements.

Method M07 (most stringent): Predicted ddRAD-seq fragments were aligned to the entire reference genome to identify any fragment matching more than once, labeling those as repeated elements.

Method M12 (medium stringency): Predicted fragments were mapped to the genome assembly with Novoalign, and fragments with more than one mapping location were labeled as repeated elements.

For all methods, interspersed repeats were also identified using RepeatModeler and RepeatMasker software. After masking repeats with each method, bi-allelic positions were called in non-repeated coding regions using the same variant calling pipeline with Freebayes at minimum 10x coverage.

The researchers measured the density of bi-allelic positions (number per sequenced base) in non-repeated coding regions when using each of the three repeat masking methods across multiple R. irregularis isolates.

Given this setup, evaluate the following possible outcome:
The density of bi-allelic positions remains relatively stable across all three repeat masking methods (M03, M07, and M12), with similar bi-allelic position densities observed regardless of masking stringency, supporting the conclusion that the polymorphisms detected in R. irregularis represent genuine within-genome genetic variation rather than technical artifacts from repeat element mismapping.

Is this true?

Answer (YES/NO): YES